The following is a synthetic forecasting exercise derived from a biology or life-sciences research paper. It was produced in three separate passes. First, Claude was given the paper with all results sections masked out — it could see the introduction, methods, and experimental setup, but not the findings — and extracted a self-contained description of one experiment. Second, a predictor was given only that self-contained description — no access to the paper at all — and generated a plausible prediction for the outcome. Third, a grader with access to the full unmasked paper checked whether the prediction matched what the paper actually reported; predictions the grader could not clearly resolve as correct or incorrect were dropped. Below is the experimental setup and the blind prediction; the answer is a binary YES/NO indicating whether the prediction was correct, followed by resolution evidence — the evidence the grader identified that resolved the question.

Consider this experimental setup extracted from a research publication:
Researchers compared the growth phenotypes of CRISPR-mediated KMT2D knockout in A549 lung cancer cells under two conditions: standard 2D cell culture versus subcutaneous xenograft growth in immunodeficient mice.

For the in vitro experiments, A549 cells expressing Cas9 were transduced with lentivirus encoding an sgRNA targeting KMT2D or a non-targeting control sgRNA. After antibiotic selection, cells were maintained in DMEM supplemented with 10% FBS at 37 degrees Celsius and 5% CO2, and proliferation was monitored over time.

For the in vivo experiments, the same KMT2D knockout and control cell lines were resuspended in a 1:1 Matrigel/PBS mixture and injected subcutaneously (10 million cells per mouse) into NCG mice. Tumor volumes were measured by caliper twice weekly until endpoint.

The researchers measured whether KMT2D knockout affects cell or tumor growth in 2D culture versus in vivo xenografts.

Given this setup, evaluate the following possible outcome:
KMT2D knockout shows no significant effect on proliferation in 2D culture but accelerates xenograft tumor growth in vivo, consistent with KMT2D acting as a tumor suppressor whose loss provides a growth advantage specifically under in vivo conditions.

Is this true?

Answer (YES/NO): NO